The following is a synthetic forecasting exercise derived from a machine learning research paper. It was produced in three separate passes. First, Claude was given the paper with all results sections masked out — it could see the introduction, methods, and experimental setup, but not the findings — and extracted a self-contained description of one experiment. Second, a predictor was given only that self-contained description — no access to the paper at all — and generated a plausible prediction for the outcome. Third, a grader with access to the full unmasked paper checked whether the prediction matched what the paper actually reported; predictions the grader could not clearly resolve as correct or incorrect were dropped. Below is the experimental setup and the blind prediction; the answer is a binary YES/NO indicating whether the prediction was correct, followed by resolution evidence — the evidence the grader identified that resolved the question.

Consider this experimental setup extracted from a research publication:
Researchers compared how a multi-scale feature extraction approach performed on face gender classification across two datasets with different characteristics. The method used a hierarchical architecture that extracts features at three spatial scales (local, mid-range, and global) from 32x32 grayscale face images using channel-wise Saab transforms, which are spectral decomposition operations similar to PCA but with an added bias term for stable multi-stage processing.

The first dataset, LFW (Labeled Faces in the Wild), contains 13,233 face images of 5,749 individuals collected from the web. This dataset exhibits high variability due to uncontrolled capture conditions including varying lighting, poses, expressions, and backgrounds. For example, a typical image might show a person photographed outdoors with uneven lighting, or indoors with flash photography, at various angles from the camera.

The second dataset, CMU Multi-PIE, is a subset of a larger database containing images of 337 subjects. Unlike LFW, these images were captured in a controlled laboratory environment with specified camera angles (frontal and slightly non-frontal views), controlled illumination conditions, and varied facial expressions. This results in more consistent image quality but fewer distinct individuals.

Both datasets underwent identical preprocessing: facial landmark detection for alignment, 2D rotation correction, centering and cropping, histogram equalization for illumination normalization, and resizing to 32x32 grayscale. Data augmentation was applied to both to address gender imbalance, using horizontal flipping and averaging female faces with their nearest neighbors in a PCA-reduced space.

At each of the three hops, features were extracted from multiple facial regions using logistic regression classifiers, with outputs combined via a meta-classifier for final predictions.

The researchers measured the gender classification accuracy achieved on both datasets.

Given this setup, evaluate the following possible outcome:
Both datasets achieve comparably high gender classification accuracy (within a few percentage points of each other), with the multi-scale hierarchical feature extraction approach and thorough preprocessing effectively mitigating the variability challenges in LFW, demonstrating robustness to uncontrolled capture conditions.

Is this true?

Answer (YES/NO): YES